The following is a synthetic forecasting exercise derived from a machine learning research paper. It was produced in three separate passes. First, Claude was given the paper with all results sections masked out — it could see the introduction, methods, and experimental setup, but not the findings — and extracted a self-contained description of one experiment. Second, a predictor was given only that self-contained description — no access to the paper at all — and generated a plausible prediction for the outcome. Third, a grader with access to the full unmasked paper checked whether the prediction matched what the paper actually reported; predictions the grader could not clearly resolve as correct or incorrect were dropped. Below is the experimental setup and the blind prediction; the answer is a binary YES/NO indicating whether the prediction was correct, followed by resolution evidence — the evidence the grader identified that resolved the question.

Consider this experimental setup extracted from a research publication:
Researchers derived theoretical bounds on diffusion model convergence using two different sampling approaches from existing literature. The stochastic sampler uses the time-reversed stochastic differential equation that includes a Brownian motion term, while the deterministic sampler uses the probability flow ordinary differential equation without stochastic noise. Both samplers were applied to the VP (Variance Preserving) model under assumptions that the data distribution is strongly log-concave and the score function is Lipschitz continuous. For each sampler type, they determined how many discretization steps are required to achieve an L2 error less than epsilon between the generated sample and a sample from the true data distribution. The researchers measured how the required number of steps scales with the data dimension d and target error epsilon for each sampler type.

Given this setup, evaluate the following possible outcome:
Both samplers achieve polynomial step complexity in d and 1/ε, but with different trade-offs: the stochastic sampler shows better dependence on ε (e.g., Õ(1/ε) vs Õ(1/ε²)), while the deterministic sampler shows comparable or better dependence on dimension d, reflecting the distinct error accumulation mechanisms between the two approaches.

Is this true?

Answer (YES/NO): NO